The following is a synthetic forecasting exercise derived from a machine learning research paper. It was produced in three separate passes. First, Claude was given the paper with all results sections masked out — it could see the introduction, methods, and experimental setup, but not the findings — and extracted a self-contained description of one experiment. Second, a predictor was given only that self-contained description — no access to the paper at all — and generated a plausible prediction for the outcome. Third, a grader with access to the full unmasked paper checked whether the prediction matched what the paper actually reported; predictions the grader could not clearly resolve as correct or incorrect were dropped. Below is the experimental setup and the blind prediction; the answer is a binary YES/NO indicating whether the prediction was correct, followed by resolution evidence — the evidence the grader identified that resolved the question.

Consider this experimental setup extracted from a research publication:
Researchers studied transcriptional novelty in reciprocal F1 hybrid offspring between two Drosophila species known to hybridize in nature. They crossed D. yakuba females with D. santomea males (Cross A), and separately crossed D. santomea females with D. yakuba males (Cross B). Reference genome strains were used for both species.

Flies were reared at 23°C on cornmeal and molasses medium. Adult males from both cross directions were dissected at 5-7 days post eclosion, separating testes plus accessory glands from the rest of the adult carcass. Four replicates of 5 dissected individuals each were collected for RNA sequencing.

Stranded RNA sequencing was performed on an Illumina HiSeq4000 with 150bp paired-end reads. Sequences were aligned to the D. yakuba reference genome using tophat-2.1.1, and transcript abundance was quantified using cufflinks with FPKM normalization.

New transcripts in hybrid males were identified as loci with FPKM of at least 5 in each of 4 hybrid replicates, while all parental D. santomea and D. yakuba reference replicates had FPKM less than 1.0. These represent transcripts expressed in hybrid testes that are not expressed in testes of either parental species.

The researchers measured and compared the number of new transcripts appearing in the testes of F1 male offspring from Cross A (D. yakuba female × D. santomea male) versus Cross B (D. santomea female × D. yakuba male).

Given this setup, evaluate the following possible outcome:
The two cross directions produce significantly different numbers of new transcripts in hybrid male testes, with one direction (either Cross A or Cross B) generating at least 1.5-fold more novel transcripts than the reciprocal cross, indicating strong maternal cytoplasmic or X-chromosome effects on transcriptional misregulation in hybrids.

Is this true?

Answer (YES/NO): YES